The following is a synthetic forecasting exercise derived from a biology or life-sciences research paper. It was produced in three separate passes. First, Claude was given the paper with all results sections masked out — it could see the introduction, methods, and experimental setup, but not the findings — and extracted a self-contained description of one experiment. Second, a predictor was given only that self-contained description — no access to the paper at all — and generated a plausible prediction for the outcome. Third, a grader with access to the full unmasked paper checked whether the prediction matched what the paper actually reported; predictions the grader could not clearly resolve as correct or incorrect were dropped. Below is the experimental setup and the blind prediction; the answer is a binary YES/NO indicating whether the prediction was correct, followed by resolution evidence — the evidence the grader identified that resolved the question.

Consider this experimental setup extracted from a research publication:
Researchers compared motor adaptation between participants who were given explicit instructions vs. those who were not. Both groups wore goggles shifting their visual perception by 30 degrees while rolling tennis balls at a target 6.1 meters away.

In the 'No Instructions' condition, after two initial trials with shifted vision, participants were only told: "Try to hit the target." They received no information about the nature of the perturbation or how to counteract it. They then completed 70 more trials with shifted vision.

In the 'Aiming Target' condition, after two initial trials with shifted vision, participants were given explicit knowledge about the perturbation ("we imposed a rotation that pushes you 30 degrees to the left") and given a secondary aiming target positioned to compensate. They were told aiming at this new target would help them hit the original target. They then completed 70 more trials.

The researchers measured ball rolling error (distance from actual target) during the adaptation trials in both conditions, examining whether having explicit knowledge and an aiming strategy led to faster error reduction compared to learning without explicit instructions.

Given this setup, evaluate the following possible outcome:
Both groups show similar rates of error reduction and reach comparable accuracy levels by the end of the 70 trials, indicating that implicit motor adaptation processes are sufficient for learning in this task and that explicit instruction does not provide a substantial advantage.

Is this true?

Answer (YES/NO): NO